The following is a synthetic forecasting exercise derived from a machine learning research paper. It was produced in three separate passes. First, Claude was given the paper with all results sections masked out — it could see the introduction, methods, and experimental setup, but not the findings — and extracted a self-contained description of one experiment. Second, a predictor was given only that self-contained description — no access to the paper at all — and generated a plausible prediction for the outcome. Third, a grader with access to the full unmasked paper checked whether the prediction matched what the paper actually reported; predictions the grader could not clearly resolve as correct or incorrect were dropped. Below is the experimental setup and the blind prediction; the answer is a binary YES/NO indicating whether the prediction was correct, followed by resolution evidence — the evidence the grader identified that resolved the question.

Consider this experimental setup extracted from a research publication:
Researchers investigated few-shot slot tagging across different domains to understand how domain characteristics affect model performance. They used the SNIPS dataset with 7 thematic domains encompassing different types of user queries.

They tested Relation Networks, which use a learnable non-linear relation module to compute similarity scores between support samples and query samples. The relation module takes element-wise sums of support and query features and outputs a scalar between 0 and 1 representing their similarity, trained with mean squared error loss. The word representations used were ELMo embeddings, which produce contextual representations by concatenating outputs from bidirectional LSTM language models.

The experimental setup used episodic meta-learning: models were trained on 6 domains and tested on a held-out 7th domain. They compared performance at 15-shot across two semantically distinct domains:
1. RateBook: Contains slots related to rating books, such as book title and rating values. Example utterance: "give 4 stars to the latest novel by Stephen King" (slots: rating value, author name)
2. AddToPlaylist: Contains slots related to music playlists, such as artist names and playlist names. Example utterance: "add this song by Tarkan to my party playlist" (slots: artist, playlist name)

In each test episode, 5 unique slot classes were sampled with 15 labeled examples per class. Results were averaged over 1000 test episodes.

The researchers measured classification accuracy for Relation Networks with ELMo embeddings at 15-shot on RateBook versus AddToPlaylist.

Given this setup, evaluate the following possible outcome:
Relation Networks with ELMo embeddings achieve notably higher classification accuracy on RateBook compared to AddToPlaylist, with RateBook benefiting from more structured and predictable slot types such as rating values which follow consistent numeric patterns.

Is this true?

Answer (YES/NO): YES